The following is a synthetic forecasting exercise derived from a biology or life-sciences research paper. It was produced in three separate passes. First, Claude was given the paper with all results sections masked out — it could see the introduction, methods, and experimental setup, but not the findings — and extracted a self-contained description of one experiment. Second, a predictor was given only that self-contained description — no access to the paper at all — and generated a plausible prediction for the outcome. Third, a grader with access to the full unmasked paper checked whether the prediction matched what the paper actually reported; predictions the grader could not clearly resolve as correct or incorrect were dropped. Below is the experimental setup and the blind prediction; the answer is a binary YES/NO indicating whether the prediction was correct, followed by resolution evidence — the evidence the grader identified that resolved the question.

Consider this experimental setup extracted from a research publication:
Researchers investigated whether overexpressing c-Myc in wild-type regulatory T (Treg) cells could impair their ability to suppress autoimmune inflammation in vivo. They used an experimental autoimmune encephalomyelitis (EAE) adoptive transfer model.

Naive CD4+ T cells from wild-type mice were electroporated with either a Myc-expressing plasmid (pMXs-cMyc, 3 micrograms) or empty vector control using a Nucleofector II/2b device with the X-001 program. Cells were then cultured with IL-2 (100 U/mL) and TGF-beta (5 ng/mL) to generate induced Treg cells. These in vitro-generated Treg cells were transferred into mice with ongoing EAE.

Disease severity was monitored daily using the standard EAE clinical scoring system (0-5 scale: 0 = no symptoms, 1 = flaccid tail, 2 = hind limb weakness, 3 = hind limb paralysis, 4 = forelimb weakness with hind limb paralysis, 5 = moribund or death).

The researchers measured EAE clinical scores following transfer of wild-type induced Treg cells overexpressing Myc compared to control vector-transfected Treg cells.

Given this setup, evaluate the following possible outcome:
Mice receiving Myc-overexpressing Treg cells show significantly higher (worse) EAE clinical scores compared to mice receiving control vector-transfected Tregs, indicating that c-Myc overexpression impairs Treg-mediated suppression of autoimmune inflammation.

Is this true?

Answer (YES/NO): YES